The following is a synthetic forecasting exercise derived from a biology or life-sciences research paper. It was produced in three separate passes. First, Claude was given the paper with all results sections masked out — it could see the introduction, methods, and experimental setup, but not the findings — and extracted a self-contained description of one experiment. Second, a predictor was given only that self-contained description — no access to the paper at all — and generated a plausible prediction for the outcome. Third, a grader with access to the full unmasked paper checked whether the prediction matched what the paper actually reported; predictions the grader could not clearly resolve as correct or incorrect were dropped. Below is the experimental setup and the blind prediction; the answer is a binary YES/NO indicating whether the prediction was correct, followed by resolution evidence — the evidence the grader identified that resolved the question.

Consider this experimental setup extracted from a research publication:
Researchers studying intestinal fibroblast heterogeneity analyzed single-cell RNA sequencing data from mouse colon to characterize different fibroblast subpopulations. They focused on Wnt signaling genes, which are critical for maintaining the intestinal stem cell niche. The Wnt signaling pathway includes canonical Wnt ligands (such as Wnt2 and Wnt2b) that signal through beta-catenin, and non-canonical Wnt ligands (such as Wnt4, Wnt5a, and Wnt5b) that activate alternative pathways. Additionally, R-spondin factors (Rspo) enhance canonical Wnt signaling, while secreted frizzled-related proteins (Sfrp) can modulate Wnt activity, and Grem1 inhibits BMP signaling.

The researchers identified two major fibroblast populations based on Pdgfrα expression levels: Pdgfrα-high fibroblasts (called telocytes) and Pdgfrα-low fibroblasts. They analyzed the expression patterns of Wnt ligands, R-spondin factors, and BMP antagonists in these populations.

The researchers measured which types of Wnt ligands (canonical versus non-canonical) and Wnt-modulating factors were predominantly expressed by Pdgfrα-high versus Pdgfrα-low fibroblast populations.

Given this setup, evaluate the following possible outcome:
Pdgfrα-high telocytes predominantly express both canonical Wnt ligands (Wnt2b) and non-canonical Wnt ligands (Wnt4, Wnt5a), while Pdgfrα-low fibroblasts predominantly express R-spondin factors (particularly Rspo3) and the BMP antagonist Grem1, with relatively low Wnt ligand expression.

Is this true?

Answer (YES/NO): NO